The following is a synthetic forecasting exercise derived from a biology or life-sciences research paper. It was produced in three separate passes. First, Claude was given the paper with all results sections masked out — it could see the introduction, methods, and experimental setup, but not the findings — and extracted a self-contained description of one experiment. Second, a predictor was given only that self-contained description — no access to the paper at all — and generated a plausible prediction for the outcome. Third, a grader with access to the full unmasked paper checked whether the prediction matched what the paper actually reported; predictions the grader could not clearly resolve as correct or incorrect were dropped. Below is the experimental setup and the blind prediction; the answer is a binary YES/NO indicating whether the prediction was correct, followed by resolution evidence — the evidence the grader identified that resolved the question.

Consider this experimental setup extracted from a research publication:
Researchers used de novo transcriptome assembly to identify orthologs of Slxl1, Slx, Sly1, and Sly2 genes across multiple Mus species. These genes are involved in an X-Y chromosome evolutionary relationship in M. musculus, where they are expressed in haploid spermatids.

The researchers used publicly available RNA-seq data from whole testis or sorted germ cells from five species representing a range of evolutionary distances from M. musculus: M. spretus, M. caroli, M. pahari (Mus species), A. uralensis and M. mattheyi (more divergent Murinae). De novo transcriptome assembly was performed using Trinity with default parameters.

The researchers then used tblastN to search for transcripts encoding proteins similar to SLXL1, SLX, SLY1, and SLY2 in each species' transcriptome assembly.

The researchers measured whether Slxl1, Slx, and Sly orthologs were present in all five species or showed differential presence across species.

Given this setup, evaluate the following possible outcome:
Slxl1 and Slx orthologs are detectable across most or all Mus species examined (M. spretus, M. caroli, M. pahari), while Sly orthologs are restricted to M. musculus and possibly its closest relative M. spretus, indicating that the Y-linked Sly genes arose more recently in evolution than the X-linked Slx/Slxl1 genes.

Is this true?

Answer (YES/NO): NO